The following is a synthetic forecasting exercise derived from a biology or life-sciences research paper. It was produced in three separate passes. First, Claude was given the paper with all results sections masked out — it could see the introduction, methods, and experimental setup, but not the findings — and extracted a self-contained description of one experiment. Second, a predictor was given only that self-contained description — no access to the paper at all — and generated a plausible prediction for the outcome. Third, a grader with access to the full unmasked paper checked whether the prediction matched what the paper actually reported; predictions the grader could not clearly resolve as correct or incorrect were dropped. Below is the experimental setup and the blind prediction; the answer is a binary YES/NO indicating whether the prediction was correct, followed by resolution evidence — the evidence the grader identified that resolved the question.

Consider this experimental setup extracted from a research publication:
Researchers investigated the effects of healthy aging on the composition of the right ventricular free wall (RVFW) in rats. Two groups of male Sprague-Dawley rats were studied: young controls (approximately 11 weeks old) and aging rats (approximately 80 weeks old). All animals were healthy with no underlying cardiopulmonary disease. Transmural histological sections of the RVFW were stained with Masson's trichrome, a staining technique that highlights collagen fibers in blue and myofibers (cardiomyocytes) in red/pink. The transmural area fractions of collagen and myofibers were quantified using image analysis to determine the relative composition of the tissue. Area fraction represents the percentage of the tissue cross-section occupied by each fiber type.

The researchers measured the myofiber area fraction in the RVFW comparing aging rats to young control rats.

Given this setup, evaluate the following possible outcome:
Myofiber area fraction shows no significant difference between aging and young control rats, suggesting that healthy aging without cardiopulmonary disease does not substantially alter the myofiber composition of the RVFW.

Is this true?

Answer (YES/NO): NO